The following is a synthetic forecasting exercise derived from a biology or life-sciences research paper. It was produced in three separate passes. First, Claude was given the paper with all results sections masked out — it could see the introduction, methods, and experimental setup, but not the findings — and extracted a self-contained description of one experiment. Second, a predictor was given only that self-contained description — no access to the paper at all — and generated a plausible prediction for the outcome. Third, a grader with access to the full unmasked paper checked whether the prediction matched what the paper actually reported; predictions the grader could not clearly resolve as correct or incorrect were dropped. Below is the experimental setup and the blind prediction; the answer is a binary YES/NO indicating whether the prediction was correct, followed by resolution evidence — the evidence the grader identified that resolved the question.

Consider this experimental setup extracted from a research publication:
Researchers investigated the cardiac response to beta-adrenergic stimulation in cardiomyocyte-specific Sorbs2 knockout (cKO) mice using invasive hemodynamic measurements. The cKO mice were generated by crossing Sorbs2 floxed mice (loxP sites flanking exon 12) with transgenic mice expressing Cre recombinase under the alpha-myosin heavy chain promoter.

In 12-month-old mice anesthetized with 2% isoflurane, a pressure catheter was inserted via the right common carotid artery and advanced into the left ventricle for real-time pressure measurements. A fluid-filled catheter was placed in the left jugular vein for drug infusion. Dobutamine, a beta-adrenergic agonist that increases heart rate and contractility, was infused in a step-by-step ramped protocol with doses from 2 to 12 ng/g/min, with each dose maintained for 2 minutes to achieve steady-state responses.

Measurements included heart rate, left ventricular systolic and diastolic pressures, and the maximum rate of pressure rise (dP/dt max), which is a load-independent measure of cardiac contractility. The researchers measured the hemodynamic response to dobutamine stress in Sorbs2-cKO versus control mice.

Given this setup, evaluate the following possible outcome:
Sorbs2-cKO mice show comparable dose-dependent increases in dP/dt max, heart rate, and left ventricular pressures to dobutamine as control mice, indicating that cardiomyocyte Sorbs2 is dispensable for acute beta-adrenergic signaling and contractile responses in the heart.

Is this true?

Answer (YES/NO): NO